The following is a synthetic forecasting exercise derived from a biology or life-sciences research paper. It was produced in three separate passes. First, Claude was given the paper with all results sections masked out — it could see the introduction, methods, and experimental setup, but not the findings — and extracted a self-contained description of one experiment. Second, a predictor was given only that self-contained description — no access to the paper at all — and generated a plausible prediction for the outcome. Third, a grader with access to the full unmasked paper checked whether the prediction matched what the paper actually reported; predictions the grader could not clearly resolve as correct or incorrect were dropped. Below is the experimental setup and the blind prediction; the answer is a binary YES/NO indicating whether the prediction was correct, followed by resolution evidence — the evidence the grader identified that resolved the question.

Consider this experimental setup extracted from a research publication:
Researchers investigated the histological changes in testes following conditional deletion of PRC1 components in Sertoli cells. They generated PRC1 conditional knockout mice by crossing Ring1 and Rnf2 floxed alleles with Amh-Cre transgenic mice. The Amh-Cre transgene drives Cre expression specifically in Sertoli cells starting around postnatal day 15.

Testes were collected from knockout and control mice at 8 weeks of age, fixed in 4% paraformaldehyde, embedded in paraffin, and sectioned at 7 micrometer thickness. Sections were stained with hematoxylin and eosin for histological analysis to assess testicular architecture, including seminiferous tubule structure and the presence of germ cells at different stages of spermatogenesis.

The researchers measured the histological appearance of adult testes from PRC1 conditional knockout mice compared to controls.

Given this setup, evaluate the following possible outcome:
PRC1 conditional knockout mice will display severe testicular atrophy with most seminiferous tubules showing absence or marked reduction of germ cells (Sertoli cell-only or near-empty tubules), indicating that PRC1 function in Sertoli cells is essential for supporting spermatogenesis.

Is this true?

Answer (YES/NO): NO